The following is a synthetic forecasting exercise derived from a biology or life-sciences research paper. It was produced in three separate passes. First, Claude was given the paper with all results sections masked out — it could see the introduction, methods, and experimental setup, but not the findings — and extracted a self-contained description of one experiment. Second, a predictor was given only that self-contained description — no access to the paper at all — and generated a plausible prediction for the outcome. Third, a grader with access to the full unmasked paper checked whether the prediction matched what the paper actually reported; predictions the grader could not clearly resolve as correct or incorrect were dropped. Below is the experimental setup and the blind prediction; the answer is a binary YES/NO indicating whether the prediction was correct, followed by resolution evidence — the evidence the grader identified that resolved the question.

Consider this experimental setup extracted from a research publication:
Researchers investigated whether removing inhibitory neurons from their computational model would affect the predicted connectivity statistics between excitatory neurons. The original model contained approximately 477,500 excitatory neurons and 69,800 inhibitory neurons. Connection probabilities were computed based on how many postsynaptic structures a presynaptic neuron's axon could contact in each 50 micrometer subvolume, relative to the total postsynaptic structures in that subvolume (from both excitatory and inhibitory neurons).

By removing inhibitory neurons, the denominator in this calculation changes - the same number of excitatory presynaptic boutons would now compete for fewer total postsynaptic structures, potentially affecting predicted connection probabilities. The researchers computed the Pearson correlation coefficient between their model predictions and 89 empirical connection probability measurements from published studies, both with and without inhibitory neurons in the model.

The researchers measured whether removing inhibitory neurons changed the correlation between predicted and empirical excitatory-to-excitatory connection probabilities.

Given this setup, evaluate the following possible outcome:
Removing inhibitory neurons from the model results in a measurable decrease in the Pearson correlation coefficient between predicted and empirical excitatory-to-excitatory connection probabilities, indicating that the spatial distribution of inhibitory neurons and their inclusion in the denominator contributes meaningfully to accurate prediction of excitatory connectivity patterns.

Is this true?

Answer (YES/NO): NO